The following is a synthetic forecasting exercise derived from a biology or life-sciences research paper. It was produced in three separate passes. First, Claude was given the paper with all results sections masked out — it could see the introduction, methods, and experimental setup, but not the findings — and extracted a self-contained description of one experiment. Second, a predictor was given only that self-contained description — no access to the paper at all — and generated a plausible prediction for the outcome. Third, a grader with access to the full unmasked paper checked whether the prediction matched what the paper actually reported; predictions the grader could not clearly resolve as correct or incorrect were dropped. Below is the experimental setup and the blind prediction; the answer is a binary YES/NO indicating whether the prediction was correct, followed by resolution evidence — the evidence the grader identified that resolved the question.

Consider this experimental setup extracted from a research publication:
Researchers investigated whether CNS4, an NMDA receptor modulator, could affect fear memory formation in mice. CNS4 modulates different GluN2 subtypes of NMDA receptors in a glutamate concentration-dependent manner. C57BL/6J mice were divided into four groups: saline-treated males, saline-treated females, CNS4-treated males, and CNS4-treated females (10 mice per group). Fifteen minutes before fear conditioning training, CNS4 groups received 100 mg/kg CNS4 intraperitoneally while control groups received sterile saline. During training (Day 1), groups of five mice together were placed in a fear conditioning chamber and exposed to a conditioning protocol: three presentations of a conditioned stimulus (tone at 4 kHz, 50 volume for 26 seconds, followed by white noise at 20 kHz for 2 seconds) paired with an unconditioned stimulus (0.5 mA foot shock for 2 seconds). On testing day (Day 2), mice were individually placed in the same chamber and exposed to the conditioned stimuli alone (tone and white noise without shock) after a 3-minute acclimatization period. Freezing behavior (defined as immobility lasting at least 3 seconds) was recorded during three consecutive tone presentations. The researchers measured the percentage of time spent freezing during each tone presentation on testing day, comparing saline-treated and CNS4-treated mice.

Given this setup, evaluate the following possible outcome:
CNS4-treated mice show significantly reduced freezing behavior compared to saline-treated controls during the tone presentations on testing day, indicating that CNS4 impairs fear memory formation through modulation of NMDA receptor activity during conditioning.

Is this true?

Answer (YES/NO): NO